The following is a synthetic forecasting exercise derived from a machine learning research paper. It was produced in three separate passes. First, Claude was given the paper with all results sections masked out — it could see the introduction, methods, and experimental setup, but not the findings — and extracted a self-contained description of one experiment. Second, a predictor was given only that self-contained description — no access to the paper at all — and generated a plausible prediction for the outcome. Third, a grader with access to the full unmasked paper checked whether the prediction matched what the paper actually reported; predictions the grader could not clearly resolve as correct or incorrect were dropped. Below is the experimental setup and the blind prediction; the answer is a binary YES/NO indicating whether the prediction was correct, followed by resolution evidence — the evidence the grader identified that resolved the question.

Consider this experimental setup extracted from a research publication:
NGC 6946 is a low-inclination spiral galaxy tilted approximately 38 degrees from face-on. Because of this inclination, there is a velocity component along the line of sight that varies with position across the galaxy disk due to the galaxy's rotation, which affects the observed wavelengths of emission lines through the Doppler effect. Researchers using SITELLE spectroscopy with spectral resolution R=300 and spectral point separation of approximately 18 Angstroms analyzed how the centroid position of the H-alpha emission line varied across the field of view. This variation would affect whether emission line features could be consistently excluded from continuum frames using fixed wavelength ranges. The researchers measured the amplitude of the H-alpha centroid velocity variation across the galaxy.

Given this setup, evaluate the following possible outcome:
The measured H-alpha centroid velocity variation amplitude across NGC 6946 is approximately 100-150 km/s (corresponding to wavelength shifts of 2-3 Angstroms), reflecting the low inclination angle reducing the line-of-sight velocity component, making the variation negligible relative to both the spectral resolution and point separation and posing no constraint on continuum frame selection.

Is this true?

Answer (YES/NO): YES